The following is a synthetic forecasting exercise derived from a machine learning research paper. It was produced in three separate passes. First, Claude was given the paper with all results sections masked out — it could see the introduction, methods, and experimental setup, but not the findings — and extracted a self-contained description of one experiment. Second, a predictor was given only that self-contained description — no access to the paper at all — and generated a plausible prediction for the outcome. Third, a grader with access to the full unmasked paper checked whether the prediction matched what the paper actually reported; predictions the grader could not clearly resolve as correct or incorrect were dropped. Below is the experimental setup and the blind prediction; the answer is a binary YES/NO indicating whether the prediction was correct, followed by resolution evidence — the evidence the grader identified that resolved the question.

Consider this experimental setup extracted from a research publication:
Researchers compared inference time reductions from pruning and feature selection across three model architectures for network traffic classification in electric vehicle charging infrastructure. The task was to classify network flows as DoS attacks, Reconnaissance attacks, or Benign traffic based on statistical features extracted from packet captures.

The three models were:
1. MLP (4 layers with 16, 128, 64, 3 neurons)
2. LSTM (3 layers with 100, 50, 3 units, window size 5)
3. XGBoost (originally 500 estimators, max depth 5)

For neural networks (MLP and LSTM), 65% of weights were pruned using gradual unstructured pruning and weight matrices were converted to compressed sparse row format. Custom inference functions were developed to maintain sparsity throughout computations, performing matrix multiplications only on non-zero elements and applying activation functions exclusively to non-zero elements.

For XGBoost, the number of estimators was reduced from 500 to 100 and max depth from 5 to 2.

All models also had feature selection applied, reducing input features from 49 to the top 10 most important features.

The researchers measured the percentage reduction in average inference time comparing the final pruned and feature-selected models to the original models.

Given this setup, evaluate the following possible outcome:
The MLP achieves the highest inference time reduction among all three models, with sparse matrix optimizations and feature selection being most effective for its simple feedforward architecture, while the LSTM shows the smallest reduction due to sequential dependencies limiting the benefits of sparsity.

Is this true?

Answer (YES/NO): NO